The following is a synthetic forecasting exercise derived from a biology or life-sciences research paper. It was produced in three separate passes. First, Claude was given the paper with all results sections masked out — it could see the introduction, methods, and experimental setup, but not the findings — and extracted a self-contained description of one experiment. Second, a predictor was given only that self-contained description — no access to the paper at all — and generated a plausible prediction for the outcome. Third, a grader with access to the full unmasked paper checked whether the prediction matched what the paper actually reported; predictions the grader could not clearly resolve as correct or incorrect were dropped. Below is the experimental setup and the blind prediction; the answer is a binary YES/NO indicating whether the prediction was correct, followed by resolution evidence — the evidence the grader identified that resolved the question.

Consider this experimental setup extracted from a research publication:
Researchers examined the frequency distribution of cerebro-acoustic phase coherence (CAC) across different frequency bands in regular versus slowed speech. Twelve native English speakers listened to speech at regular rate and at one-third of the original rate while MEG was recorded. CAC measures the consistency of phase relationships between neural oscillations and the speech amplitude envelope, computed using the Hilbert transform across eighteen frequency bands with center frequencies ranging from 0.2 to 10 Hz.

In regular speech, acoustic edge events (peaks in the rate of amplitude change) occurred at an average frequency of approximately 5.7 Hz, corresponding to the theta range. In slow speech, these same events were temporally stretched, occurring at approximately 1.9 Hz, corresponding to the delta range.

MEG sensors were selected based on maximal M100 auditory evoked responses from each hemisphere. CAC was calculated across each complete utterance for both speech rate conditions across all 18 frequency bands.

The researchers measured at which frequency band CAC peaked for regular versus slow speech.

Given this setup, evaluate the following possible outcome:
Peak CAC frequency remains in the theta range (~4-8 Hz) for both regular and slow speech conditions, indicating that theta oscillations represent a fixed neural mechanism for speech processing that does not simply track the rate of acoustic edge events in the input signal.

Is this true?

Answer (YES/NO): NO